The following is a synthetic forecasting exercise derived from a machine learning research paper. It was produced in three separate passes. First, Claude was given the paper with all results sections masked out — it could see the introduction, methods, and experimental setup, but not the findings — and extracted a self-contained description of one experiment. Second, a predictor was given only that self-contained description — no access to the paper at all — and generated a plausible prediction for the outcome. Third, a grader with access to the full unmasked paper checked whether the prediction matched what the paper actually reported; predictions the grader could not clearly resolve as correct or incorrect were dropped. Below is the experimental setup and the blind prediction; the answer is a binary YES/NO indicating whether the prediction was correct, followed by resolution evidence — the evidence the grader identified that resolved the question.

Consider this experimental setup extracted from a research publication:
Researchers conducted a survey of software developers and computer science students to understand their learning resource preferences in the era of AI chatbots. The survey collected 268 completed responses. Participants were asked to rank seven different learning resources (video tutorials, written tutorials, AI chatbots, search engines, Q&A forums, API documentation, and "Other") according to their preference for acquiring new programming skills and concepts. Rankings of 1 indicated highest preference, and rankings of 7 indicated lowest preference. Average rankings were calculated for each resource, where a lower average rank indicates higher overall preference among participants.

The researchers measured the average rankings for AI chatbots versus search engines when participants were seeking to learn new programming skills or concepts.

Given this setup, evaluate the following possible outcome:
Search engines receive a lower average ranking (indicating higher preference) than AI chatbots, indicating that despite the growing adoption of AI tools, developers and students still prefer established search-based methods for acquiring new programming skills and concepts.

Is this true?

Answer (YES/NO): NO